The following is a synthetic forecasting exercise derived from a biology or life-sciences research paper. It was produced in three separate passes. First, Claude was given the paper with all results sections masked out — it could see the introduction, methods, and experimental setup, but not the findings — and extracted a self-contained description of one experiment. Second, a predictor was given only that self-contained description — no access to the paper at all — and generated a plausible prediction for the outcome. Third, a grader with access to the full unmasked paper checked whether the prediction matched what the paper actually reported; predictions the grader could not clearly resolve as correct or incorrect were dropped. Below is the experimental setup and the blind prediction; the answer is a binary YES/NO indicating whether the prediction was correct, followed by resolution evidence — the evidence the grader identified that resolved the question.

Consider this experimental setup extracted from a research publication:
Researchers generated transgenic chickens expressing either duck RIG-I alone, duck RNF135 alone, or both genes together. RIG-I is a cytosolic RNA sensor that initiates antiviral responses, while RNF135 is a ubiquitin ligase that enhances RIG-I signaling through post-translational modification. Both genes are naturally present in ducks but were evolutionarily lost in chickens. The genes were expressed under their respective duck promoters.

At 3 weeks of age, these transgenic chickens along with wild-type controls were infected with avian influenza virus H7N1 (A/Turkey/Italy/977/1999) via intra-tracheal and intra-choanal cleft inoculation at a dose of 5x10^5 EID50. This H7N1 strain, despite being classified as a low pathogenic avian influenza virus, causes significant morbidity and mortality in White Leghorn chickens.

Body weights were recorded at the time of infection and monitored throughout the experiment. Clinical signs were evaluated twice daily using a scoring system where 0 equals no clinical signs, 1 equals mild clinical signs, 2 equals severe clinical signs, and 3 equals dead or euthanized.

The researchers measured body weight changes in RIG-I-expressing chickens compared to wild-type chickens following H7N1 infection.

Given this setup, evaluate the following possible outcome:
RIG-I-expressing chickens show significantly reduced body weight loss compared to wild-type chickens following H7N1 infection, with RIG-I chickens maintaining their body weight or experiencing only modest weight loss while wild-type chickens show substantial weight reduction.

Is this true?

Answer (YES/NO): NO